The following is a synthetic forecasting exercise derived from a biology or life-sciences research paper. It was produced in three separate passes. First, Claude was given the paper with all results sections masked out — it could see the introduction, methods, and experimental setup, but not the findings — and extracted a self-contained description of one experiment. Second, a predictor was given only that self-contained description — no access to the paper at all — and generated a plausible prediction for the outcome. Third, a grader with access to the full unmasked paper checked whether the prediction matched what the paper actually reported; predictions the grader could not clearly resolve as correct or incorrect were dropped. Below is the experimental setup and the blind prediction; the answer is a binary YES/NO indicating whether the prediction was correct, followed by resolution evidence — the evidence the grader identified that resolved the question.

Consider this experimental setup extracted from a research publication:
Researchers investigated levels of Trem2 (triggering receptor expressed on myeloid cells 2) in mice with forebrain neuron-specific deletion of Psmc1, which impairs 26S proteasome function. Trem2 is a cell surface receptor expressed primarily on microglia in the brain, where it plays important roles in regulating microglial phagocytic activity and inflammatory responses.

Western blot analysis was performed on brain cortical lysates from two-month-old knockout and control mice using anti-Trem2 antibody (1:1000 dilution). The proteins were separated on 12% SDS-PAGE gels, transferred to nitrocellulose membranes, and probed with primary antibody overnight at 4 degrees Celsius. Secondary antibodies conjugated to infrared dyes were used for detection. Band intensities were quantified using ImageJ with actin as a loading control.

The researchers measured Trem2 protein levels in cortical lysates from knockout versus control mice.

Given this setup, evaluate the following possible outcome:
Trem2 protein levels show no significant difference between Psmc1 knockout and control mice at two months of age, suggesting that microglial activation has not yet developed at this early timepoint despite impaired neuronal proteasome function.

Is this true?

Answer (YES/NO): NO